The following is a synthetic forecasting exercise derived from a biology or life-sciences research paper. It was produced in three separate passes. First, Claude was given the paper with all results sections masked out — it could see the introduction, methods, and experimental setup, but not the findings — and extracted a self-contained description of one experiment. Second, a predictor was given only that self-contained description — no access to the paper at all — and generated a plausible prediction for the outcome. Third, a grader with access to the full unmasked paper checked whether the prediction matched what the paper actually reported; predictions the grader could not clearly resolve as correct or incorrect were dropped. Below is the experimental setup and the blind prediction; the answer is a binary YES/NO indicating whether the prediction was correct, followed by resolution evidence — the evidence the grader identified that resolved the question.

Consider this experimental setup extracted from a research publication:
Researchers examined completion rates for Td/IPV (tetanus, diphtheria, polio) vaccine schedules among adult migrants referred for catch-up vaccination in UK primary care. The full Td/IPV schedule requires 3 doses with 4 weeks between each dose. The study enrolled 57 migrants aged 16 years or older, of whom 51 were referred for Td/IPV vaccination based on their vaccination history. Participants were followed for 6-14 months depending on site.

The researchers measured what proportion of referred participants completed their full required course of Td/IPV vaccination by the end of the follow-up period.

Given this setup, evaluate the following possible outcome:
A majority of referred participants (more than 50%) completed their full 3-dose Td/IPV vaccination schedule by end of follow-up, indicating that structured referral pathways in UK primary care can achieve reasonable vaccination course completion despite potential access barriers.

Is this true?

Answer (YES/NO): NO